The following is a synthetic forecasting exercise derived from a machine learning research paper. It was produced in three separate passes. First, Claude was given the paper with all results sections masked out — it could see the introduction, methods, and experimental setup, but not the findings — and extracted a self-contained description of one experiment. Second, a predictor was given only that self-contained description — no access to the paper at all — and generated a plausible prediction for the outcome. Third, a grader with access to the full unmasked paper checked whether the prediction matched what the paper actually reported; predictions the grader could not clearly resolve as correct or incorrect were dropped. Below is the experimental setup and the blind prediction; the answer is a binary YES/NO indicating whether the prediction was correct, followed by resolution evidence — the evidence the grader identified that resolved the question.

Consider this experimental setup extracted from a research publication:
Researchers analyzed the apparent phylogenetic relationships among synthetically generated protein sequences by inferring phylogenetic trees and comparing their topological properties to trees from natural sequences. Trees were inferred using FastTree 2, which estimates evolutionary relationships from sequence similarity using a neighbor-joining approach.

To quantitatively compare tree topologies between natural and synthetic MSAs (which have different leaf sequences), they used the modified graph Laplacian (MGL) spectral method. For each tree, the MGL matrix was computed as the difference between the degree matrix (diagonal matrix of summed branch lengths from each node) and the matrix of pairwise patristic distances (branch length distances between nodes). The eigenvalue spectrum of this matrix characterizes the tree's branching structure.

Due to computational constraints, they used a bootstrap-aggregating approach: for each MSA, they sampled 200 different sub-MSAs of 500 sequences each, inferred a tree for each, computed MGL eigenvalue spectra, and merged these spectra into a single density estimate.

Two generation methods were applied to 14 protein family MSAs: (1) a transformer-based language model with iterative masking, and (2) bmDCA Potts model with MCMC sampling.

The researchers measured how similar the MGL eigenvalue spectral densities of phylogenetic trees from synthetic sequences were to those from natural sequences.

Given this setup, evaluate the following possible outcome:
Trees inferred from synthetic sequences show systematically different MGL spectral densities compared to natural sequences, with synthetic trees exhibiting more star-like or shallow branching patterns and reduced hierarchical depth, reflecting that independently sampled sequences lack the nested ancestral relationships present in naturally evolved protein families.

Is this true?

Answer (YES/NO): NO